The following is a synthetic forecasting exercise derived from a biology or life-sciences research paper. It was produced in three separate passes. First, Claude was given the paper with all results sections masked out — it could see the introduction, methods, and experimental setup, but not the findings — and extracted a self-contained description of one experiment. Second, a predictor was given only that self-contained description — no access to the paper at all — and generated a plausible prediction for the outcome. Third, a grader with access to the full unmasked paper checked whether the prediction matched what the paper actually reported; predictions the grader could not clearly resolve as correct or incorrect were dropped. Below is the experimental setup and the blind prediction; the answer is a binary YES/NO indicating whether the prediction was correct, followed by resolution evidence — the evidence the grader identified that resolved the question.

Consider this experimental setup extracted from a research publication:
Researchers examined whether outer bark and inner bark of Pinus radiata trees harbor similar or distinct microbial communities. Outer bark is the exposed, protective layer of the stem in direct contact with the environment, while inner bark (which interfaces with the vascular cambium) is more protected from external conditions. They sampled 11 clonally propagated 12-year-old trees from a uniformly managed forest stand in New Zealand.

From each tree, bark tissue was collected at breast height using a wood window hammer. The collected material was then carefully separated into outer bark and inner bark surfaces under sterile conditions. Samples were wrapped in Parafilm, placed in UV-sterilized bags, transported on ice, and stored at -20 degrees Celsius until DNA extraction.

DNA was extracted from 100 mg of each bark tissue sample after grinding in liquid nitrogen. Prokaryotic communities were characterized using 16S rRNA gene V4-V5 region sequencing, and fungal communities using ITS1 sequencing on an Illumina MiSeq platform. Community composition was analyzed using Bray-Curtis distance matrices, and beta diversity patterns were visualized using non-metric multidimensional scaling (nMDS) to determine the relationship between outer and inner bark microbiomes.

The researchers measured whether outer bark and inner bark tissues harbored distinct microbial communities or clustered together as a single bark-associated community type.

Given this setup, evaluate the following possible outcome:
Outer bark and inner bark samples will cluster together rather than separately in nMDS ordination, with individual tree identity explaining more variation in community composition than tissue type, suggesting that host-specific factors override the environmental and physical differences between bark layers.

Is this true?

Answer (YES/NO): NO